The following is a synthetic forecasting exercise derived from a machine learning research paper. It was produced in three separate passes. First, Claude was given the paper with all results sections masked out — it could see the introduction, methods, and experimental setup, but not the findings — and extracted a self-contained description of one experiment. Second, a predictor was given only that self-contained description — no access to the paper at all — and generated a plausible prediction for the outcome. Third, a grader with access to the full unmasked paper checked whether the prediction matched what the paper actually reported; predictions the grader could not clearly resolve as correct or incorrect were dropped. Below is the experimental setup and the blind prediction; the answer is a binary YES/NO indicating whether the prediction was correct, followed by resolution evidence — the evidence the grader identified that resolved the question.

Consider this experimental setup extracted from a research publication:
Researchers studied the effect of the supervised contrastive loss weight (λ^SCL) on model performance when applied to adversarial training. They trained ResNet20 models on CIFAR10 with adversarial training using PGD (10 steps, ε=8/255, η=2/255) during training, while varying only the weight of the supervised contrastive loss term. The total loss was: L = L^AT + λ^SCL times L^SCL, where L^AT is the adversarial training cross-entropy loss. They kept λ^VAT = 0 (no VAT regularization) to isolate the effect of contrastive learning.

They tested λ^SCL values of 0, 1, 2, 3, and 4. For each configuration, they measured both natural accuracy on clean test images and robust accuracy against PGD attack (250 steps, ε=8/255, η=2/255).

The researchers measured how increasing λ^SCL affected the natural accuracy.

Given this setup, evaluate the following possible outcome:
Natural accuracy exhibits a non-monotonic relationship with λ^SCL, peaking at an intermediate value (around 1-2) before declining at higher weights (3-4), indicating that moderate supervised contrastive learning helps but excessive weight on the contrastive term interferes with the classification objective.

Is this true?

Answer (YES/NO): YES